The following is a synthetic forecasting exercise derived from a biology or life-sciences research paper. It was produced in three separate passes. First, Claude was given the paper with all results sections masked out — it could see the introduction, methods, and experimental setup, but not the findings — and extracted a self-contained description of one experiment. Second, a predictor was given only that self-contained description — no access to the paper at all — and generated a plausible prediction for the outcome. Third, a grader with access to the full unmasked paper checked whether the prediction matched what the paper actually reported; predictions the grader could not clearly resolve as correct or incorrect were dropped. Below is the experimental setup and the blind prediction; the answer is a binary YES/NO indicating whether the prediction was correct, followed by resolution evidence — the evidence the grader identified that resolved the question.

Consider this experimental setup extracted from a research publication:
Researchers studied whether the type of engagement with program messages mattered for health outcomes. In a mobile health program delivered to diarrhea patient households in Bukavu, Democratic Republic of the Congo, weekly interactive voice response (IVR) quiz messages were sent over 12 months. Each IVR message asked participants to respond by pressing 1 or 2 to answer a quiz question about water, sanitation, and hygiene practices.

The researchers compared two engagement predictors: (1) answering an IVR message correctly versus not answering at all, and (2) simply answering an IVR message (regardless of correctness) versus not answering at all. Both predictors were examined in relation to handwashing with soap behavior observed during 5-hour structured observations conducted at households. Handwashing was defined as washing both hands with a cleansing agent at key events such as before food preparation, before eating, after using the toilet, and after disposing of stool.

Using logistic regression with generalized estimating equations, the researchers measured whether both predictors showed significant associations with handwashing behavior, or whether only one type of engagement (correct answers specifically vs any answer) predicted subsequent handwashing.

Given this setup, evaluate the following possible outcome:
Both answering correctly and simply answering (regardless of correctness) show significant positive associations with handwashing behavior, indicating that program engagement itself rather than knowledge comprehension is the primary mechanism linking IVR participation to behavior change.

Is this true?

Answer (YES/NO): NO